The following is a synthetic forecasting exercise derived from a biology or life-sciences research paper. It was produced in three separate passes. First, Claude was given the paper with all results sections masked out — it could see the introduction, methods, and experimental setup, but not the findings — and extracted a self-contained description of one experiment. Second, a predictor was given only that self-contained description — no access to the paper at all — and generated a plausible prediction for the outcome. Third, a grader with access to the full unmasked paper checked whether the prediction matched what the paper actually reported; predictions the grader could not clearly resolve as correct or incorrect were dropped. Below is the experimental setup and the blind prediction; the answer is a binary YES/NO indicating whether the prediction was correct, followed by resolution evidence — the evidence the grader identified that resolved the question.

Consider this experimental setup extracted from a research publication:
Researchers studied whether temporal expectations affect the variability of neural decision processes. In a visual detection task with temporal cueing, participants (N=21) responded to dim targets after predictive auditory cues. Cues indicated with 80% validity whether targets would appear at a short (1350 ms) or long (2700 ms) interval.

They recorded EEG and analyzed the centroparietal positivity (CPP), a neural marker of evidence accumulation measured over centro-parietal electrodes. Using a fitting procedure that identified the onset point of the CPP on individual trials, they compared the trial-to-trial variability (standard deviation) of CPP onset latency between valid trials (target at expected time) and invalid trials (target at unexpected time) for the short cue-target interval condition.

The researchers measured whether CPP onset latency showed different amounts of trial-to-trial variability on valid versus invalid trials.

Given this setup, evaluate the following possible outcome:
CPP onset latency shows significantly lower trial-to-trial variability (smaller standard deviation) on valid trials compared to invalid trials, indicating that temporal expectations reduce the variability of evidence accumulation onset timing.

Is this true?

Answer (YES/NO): YES